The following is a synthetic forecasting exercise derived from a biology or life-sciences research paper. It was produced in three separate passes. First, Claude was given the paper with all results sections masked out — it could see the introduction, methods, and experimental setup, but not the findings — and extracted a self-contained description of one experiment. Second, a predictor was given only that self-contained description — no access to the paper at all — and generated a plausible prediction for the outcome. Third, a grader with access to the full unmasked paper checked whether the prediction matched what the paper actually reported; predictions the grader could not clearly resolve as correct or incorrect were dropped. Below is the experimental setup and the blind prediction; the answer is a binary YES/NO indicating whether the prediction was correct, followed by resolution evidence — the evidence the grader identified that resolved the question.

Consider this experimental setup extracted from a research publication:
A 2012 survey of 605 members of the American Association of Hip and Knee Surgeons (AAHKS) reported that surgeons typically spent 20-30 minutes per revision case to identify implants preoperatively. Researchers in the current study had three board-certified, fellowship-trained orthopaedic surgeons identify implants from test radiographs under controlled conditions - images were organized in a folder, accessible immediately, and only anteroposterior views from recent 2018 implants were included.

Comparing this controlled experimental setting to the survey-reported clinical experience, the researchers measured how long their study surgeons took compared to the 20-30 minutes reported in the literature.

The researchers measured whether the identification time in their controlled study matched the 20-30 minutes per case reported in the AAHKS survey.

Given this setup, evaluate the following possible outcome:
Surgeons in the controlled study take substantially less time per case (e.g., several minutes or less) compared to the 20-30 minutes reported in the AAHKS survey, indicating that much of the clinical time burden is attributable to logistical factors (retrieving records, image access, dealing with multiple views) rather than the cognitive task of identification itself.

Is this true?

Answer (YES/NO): YES